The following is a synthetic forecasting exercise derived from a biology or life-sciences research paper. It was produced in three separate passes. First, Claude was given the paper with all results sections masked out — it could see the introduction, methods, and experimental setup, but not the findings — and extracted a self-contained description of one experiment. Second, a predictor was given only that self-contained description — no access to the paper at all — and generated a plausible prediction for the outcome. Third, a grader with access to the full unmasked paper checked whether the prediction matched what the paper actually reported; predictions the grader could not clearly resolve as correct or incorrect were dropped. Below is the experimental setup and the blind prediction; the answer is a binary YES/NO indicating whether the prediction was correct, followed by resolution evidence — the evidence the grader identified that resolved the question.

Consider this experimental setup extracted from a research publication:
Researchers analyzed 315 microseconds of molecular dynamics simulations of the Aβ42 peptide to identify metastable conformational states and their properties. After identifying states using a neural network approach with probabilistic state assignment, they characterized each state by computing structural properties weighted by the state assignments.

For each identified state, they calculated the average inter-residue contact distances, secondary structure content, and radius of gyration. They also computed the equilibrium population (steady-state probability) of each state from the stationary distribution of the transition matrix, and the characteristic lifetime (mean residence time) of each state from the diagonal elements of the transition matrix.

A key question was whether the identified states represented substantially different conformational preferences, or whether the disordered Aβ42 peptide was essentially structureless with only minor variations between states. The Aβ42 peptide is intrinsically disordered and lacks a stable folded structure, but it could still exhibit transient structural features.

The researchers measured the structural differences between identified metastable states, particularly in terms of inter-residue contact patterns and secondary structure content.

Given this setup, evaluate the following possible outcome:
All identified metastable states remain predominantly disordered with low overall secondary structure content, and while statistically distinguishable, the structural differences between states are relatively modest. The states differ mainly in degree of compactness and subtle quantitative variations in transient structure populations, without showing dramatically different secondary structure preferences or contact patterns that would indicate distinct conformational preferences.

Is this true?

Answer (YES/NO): NO